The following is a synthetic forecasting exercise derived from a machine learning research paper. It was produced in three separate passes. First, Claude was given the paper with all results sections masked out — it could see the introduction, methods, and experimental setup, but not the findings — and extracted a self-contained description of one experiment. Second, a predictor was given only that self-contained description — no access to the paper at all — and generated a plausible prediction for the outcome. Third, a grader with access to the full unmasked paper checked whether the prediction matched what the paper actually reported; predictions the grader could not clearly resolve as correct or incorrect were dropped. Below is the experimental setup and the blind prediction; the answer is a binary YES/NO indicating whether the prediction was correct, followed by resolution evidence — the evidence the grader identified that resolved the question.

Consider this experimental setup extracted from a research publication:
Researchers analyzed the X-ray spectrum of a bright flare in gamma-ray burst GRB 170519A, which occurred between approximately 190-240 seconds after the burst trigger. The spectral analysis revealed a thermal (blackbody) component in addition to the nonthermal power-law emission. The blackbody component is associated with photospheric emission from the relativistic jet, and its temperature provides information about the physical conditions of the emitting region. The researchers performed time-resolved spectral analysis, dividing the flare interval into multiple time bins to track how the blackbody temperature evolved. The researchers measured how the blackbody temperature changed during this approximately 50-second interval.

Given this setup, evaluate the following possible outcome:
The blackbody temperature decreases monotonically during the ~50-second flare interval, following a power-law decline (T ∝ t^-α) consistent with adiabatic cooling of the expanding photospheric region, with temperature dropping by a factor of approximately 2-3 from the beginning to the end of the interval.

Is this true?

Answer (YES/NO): NO